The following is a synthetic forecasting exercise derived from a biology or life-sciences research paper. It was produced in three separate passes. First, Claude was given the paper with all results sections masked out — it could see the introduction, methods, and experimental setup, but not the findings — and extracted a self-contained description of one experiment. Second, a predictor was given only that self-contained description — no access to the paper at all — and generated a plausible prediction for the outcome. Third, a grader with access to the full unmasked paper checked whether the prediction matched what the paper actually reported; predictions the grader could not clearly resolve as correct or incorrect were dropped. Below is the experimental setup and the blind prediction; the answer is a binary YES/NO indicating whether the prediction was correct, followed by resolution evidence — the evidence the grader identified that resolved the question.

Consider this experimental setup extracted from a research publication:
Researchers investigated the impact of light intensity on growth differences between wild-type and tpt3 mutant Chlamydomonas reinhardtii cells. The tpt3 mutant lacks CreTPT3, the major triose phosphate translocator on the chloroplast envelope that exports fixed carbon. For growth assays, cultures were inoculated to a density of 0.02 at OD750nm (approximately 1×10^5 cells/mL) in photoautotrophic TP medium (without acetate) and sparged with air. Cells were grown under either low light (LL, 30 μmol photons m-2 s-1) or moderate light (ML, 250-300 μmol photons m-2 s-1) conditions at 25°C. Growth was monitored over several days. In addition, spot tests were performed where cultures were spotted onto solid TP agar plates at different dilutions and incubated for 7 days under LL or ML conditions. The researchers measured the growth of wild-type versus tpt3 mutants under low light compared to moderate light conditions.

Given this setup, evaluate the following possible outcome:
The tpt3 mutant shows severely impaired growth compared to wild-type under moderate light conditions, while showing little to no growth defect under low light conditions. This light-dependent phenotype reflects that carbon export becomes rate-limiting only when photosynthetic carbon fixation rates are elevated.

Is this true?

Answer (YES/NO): NO